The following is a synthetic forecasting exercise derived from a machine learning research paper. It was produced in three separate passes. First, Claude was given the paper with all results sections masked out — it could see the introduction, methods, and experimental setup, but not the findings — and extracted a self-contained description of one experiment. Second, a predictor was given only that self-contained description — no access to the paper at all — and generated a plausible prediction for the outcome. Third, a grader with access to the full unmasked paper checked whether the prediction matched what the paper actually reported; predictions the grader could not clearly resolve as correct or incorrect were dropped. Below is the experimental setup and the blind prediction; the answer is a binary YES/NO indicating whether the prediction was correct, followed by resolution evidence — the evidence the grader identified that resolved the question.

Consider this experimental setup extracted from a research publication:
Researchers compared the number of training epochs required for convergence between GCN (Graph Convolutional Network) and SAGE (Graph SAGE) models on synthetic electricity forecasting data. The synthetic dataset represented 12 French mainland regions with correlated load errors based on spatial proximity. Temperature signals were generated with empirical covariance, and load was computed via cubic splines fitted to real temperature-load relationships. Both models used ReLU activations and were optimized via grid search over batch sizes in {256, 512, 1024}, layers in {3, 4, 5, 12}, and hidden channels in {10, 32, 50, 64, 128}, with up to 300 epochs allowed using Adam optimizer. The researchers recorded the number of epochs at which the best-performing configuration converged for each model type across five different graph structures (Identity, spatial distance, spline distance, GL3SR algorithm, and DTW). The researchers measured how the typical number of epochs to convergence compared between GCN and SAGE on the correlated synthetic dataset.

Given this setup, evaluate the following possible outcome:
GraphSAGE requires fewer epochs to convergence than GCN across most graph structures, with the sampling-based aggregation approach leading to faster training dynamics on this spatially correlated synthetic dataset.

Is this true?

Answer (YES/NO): YES